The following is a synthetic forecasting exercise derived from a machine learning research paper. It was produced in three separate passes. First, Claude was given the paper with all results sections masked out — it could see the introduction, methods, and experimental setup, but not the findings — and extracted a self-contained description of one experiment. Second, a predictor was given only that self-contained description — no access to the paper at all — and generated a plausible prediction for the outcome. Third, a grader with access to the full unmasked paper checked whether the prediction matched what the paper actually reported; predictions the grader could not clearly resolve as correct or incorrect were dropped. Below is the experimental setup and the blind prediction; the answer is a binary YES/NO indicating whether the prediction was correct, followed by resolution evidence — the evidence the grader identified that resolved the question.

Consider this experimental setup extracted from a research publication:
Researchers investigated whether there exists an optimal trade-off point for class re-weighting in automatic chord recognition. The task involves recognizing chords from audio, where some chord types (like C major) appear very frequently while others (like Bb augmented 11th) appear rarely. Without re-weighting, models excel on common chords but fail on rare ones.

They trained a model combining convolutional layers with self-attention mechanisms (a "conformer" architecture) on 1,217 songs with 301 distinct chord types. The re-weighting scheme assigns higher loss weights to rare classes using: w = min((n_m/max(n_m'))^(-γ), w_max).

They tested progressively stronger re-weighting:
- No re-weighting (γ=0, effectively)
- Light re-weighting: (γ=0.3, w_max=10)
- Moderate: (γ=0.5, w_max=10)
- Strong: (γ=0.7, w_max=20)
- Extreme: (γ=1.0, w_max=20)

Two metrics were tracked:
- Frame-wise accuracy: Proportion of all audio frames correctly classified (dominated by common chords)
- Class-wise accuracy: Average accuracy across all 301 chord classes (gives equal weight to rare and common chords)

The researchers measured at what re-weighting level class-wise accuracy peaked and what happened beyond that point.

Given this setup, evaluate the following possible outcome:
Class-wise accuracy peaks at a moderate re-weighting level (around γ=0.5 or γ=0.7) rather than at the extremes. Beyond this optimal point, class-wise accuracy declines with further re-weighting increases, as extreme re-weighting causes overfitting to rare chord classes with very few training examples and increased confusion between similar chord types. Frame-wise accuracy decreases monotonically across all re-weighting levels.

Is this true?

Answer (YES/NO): YES